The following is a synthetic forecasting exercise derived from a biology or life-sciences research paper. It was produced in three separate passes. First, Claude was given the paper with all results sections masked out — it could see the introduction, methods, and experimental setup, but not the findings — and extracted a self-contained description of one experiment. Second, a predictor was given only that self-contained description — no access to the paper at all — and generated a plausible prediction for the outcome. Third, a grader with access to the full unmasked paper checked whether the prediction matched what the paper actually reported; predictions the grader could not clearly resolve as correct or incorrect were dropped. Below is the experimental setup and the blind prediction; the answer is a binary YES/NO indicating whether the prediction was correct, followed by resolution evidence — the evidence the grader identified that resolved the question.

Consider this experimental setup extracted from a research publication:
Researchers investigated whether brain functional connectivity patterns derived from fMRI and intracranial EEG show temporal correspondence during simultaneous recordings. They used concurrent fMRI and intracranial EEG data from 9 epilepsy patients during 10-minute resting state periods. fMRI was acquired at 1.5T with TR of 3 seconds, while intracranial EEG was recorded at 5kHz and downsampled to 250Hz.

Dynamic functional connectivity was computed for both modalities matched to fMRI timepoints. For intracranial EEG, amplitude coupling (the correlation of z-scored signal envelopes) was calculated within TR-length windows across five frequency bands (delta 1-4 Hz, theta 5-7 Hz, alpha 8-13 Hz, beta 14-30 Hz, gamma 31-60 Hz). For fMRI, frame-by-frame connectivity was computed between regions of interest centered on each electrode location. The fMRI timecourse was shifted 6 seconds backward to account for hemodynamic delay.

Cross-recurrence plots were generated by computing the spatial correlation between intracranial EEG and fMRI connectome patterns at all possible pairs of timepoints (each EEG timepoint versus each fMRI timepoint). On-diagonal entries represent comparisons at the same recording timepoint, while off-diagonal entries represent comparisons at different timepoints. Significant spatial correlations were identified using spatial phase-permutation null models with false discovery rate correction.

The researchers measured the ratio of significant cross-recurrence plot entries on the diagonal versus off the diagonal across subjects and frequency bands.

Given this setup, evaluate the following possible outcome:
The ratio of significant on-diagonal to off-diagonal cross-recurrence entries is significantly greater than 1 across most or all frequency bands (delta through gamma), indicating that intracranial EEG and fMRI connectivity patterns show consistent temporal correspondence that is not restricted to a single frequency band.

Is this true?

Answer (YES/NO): NO